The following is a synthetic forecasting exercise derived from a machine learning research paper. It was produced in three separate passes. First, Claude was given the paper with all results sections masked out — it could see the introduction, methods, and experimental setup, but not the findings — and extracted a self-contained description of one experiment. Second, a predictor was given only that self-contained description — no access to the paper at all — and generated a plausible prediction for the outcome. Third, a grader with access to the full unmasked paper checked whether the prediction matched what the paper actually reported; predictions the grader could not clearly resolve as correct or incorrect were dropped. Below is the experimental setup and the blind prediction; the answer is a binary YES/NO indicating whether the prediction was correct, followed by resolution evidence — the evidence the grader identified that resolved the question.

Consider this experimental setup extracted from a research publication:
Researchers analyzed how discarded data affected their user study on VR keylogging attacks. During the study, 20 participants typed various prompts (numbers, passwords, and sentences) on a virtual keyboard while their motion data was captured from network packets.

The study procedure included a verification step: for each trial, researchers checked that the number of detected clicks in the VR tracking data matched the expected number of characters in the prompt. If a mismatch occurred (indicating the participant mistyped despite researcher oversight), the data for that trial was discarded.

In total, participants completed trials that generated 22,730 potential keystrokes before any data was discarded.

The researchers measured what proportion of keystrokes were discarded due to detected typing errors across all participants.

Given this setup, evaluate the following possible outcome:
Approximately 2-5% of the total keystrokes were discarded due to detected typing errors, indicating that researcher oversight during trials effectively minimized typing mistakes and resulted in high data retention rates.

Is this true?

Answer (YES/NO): YES